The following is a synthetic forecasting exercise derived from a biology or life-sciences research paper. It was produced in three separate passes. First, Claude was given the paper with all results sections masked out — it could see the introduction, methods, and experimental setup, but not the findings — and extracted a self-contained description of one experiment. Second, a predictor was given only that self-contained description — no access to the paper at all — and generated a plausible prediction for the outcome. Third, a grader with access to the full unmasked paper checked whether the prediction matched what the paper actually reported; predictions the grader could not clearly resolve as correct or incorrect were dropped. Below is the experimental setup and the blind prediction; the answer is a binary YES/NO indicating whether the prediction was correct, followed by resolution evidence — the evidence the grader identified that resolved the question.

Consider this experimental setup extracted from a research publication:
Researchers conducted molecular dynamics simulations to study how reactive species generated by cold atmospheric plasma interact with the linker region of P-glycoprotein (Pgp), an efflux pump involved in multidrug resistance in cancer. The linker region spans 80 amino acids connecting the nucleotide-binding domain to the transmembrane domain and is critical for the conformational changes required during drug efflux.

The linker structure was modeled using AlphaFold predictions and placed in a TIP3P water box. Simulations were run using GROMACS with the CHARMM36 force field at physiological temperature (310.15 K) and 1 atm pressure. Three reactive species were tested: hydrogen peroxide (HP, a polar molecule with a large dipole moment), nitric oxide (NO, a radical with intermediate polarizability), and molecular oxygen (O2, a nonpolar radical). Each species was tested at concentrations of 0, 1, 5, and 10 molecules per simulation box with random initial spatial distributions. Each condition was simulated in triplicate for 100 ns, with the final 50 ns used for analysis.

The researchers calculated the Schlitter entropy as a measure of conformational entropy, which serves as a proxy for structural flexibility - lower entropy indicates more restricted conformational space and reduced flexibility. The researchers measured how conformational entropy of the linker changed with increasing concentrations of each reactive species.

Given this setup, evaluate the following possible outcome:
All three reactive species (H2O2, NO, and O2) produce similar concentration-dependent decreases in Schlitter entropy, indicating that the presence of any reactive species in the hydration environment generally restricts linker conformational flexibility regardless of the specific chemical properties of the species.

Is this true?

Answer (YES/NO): NO